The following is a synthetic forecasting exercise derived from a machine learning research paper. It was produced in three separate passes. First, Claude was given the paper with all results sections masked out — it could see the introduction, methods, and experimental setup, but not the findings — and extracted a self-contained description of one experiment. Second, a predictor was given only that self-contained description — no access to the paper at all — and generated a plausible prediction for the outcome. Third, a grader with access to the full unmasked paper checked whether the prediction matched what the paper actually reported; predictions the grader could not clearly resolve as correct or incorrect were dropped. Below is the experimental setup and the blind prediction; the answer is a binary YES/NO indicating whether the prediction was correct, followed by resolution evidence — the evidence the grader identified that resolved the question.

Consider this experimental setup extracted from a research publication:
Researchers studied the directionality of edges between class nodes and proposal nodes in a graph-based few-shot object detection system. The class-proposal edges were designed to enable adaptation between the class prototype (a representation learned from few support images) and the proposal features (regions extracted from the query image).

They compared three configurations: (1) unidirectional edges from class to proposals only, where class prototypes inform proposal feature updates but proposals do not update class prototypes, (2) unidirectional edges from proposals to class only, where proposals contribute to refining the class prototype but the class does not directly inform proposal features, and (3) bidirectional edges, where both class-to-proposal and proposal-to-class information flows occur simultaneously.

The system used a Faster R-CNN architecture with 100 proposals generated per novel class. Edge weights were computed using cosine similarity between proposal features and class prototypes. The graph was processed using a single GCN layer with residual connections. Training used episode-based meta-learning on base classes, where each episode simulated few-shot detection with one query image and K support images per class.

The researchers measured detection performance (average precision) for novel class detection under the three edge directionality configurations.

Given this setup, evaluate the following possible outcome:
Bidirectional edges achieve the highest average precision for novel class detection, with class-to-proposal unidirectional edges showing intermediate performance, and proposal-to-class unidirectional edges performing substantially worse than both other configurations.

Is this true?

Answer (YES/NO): NO